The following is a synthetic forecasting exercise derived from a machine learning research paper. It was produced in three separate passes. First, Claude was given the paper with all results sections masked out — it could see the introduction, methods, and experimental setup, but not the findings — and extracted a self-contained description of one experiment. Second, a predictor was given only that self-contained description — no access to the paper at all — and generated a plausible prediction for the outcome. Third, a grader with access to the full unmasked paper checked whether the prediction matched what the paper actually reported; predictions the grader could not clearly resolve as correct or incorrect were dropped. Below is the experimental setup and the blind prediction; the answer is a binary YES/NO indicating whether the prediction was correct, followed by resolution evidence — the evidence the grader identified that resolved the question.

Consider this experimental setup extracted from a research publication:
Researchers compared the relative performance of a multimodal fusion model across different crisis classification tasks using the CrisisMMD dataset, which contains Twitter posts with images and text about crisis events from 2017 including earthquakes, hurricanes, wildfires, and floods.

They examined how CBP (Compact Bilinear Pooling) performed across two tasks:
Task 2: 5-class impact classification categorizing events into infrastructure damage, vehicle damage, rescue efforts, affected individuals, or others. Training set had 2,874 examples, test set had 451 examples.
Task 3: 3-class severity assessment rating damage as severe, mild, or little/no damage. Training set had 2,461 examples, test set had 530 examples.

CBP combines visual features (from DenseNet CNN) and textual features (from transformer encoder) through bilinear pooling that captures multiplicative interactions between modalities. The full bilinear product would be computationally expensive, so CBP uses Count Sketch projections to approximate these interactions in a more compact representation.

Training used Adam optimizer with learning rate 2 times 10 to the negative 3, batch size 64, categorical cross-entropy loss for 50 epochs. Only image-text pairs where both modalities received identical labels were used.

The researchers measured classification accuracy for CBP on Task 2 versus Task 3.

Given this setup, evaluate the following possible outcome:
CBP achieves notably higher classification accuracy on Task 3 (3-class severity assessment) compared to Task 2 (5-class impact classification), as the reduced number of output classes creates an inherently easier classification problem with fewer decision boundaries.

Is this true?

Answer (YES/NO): NO